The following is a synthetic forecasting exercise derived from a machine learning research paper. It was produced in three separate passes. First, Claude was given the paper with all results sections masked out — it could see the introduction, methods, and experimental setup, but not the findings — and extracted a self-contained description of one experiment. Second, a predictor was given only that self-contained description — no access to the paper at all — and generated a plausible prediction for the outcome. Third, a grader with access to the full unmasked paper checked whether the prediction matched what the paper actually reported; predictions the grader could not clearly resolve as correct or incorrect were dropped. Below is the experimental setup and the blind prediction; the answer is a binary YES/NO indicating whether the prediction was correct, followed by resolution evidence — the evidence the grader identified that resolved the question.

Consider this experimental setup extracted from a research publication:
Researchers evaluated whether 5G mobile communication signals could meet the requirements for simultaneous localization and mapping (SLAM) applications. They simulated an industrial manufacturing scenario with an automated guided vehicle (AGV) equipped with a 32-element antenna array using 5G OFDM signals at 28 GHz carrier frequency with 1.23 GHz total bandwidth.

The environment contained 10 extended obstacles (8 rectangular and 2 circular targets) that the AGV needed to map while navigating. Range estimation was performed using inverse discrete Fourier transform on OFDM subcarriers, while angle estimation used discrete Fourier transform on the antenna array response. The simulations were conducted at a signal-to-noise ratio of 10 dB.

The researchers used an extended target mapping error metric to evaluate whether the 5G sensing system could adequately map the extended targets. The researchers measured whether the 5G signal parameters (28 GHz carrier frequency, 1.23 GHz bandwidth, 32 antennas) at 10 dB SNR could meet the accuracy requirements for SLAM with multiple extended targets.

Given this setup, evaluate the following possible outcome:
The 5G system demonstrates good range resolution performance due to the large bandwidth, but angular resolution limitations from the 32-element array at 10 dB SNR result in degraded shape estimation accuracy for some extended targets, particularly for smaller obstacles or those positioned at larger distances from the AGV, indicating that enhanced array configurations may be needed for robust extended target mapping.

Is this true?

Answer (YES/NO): NO